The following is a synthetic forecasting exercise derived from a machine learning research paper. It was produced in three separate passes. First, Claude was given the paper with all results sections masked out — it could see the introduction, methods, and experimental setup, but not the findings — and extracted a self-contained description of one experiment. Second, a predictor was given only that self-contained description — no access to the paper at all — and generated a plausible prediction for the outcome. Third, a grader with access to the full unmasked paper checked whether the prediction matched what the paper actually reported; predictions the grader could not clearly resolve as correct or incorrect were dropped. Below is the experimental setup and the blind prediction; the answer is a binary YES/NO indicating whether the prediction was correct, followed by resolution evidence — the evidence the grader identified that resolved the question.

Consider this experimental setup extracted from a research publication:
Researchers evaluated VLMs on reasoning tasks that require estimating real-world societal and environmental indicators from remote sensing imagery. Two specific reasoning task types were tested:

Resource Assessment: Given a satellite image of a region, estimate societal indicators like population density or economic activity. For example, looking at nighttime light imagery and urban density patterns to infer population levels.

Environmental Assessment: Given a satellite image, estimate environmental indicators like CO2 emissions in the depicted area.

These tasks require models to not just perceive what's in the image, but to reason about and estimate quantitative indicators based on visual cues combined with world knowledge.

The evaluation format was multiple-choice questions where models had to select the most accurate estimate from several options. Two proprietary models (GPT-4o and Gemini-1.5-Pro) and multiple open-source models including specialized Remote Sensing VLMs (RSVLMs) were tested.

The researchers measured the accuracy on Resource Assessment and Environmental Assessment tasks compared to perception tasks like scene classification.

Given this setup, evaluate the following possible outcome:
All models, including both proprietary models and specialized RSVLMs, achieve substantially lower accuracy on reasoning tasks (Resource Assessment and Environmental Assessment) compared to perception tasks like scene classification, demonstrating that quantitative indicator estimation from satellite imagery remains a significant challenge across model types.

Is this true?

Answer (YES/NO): YES